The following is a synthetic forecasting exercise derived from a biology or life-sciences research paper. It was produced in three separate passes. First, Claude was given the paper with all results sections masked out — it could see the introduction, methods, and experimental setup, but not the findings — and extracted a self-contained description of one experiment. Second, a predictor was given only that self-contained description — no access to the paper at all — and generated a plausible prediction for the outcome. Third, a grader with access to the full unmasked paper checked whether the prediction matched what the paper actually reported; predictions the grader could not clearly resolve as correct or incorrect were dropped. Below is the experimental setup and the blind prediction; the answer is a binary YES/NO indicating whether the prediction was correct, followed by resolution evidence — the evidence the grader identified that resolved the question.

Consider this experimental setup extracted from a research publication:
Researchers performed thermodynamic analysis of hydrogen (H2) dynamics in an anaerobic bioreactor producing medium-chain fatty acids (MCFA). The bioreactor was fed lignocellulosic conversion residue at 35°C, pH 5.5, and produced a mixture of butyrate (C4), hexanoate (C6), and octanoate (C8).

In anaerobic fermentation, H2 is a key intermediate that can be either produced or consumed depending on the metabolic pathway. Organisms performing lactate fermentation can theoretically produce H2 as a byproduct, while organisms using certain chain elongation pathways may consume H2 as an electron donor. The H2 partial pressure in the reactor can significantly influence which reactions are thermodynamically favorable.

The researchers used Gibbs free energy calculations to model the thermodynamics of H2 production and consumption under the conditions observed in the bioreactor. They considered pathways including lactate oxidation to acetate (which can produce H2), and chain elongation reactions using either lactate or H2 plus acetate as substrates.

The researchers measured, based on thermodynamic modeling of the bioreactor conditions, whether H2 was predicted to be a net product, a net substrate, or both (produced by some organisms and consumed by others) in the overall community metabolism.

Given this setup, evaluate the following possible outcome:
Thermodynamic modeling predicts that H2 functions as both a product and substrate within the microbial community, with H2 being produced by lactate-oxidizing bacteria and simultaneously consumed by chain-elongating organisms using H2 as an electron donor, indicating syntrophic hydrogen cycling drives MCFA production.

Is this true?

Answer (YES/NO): NO